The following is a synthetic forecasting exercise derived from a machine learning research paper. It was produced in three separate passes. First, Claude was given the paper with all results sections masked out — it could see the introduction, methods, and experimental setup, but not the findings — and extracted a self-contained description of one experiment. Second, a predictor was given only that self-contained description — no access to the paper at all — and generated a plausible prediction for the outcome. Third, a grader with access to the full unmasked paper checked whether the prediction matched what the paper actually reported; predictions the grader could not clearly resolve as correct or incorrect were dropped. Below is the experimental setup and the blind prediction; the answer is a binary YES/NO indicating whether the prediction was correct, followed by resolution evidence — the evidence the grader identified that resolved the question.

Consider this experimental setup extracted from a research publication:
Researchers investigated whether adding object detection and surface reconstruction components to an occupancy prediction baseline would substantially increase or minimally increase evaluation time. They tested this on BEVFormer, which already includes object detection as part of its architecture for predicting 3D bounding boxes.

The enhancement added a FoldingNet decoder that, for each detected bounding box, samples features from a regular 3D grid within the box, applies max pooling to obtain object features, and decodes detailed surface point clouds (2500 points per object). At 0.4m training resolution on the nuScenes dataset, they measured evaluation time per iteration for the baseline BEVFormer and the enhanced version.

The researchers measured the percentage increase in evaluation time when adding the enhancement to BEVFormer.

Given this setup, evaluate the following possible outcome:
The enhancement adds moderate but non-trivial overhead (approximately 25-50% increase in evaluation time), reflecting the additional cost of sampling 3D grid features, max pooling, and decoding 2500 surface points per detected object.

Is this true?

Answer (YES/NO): NO